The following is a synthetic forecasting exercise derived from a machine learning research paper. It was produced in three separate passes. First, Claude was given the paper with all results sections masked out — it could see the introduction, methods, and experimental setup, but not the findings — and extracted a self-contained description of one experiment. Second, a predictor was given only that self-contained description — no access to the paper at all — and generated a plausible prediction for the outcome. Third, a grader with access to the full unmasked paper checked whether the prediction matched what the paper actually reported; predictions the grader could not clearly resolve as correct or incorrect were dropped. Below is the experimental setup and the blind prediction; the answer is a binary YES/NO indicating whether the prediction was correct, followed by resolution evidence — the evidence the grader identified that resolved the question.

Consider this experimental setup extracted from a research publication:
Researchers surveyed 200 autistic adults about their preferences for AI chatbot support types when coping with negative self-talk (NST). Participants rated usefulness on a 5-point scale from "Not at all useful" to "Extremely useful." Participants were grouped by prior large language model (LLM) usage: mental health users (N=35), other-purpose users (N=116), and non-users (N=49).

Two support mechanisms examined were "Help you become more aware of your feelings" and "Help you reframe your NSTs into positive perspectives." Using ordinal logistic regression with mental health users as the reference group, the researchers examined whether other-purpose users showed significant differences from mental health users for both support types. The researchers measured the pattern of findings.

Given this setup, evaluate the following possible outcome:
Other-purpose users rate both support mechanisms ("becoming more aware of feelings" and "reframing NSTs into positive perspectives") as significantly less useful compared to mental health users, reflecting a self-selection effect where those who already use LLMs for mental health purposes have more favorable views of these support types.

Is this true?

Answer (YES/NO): YES